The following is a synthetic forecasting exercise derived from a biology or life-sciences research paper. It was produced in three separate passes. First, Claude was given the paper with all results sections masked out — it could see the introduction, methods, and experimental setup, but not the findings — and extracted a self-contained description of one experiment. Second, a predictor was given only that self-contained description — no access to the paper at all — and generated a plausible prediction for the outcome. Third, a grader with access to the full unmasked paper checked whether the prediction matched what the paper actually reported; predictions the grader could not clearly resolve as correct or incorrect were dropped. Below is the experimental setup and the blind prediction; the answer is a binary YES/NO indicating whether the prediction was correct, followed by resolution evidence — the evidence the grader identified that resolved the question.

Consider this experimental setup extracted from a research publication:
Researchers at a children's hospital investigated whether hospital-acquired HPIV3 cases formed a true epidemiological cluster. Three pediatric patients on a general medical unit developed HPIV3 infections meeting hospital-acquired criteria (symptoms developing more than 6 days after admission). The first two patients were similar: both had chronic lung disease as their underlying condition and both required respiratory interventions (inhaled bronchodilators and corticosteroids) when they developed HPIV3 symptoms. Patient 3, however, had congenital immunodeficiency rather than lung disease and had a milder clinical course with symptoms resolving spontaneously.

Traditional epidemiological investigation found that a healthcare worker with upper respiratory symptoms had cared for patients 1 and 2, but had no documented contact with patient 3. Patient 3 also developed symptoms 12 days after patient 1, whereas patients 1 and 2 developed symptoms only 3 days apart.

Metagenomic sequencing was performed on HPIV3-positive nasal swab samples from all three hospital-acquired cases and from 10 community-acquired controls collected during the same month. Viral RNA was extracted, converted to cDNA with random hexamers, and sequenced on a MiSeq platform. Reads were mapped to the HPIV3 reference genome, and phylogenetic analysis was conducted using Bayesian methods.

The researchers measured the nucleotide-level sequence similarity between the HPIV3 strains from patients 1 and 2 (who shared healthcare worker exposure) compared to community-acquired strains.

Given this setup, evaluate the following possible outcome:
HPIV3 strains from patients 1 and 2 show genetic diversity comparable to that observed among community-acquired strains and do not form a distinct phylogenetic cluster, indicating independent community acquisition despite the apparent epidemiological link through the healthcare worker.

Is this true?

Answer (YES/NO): NO